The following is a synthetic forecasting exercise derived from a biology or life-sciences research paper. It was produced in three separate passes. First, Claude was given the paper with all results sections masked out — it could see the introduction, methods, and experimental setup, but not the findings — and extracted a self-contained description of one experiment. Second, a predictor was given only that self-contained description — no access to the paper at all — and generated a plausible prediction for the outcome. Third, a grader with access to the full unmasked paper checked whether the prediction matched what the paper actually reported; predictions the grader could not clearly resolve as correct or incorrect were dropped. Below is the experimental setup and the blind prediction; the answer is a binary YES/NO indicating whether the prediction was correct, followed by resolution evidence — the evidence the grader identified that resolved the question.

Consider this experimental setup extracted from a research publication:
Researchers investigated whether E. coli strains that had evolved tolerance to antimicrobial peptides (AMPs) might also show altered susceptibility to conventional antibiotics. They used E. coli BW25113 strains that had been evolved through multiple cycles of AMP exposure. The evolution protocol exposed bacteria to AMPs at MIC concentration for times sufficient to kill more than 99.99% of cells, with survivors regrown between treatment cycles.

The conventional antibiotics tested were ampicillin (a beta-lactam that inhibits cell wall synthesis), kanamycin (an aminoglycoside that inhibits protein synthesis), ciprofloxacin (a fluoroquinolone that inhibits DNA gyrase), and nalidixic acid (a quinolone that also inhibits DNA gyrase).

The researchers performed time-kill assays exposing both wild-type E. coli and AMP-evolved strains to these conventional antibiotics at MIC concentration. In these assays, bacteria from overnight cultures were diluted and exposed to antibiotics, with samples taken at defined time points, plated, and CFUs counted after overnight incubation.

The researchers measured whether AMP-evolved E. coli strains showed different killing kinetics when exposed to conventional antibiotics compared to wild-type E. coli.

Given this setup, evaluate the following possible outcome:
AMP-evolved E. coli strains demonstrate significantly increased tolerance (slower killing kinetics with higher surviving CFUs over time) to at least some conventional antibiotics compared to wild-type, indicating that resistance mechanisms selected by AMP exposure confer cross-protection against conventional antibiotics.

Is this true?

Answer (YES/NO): YES